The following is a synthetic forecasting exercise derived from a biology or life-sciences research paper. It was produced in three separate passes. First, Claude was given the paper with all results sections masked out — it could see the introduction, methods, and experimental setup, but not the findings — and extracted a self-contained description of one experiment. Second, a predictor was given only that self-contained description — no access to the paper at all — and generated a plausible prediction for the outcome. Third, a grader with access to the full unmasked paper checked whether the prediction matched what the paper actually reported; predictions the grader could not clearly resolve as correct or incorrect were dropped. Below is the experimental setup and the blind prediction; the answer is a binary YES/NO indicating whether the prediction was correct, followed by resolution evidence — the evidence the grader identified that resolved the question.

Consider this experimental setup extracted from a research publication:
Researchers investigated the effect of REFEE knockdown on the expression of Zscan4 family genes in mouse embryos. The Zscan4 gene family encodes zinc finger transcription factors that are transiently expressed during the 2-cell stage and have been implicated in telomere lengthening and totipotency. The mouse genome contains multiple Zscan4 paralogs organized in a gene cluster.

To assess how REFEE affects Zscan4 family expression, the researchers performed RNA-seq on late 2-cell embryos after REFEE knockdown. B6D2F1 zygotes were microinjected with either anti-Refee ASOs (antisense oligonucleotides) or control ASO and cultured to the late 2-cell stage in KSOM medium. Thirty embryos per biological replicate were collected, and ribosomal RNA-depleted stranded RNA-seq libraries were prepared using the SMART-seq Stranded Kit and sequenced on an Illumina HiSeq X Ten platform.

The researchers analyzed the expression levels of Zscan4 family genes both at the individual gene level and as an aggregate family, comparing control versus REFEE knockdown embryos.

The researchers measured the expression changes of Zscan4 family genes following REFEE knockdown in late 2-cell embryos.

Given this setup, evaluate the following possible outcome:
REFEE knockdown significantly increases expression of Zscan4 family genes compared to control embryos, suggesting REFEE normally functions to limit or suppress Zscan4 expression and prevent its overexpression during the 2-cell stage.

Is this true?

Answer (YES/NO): YES